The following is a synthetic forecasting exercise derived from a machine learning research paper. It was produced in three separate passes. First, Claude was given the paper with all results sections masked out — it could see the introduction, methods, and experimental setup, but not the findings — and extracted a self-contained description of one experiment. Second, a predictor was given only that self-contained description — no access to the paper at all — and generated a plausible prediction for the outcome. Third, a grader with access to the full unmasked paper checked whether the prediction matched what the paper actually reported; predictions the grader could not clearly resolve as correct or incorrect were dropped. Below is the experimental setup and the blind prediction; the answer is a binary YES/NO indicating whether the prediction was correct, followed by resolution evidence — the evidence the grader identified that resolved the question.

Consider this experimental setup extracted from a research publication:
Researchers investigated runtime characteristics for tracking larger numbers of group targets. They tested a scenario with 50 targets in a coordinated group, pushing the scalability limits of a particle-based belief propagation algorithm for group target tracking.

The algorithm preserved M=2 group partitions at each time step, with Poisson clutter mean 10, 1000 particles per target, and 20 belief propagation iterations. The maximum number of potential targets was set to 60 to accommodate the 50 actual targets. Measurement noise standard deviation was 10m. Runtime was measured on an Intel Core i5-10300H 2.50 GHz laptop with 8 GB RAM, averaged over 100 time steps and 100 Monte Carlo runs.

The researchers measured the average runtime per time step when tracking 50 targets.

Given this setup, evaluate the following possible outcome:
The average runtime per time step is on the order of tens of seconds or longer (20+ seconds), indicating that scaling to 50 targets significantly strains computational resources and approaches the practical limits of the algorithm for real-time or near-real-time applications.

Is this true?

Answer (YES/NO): NO